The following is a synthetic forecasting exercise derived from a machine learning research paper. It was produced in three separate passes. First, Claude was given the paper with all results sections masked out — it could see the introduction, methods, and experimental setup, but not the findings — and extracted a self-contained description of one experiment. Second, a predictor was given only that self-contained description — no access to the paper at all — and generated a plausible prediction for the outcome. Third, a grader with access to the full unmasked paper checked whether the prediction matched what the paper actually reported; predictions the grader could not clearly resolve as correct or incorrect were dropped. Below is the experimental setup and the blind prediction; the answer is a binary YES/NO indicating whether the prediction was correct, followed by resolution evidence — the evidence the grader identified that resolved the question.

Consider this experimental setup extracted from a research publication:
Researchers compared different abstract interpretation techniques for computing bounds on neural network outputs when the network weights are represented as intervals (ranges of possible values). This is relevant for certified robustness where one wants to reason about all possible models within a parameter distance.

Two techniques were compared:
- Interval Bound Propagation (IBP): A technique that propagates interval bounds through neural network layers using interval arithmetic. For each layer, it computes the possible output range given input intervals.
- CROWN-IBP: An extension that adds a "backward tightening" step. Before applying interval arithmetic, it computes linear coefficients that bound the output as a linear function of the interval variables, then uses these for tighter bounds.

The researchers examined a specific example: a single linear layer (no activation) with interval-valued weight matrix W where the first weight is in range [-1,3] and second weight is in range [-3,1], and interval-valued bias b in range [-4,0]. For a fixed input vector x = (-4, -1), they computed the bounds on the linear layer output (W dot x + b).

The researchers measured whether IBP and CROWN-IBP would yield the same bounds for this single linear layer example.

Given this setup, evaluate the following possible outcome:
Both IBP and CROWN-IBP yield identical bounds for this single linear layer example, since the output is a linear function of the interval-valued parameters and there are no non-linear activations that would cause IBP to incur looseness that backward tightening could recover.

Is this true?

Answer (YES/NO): YES